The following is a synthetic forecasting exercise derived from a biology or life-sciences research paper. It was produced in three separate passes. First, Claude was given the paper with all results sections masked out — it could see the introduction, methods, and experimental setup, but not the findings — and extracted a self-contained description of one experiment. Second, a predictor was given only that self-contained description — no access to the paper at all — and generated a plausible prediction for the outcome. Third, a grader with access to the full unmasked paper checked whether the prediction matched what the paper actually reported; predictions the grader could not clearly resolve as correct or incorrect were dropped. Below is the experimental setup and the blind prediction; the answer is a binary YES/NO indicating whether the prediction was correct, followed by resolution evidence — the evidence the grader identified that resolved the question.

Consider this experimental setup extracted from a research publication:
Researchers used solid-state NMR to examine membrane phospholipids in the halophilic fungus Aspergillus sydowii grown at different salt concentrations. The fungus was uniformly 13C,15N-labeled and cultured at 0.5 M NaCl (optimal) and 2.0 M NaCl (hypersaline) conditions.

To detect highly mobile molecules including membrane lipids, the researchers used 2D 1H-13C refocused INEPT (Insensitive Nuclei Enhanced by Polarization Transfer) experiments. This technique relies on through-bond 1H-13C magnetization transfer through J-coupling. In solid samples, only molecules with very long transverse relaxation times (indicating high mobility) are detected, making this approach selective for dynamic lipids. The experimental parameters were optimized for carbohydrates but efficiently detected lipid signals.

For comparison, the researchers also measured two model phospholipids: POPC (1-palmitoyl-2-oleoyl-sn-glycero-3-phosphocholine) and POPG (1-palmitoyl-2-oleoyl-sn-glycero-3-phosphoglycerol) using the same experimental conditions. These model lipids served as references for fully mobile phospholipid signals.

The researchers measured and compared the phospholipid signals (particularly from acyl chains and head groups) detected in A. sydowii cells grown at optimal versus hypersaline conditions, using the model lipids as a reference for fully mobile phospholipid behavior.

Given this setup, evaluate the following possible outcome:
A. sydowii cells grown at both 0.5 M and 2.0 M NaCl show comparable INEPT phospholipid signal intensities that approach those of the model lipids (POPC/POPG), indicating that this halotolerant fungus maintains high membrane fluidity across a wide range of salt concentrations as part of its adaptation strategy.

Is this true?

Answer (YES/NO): NO